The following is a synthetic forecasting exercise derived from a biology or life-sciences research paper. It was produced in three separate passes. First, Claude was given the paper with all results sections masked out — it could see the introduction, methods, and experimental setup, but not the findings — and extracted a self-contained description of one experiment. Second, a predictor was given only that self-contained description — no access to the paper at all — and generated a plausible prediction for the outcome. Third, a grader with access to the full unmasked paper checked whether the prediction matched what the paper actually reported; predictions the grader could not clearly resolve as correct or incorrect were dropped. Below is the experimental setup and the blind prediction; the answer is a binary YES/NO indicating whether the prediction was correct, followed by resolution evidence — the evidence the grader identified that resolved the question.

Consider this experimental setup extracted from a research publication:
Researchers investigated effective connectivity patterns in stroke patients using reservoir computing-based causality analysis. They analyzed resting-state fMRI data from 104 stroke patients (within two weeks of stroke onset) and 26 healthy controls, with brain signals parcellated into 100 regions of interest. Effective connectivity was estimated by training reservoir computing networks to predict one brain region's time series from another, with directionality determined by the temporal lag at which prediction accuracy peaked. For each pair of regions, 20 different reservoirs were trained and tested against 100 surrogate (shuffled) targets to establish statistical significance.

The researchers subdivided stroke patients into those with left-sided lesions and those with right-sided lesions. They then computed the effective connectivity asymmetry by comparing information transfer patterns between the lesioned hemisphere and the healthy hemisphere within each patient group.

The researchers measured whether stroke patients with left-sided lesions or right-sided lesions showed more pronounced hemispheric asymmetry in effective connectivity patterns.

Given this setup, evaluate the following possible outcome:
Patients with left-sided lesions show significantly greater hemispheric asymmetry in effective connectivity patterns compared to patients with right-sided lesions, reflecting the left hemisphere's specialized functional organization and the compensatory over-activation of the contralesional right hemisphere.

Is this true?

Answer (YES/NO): NO